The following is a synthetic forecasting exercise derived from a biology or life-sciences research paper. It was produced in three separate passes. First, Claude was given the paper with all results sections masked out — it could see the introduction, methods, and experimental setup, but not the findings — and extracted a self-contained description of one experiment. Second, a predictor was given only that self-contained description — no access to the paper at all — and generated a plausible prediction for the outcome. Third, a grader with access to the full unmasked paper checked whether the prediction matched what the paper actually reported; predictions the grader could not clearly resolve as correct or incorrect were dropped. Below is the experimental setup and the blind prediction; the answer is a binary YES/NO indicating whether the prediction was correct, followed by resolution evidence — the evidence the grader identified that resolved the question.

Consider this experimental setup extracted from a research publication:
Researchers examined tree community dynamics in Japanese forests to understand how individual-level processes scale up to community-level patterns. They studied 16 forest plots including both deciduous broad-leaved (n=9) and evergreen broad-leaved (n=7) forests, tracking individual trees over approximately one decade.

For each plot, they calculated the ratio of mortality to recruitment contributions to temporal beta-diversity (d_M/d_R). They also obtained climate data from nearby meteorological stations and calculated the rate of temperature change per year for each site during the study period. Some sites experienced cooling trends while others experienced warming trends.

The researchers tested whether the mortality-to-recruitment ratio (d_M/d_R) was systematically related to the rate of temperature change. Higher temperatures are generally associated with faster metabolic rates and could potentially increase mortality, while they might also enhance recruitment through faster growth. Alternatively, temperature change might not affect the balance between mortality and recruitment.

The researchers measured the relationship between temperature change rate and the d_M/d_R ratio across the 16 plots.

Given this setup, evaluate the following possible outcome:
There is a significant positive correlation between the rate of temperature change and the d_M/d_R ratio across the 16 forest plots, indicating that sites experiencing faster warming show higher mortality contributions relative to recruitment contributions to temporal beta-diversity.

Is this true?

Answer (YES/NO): NO